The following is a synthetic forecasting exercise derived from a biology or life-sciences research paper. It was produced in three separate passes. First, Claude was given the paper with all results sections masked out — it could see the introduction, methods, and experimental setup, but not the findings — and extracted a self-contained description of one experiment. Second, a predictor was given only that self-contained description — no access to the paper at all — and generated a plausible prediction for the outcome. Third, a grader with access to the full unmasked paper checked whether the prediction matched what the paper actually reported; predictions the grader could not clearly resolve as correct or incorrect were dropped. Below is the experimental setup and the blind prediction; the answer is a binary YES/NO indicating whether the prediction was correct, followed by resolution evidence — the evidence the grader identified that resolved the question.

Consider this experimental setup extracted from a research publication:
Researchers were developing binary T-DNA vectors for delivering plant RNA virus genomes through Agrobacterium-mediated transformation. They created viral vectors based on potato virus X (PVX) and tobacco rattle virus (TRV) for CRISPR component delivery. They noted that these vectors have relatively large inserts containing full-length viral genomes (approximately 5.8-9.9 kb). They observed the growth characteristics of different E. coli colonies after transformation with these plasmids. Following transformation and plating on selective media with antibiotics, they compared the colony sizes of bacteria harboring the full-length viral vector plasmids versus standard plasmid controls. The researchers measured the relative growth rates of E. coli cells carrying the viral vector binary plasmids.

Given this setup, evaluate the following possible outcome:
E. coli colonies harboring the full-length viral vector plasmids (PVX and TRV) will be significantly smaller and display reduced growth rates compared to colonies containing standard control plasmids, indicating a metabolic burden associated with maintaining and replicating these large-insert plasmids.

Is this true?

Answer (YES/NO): YES